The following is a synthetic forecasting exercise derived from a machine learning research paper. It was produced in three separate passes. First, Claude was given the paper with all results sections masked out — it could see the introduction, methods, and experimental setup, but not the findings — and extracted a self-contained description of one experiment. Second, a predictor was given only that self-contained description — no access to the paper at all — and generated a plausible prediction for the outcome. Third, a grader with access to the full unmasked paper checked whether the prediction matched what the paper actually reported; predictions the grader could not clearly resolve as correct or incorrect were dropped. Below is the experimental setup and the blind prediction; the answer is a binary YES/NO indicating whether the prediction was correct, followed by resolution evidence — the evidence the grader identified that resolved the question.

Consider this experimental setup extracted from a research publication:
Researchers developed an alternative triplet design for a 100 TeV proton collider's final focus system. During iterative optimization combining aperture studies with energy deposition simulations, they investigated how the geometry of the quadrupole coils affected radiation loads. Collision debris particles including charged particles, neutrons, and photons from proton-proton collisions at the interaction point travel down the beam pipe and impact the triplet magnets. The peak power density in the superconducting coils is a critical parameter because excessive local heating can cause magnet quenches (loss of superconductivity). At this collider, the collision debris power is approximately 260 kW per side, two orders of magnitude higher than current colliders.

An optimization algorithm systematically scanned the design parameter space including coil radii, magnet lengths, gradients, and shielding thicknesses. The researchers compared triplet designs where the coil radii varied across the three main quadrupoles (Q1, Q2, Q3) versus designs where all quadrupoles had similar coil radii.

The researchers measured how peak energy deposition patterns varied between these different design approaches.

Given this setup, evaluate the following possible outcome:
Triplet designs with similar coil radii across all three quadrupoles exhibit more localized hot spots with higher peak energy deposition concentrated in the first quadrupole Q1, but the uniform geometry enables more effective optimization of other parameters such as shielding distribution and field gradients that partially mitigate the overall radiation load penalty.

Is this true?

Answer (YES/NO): NO